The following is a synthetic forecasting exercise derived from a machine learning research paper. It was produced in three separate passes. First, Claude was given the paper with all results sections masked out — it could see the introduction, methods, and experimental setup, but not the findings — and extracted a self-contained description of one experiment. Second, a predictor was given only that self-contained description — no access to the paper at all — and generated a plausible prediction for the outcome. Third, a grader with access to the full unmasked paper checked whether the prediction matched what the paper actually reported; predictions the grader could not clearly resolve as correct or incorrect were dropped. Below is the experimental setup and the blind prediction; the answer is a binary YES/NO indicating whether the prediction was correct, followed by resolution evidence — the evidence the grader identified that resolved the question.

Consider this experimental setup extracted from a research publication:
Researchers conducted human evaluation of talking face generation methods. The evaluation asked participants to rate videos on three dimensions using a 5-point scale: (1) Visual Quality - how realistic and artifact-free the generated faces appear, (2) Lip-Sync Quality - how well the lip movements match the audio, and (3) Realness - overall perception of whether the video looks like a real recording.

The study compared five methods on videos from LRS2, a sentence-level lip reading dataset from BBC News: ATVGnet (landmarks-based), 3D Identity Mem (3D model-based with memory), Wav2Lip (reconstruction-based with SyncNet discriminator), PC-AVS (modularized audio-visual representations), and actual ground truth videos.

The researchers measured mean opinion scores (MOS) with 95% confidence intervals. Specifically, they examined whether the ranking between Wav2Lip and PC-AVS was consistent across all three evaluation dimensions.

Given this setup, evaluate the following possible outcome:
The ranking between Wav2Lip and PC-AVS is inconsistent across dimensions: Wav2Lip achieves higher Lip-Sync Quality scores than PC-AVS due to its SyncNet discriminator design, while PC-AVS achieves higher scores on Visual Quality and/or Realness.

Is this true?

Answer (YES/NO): NO